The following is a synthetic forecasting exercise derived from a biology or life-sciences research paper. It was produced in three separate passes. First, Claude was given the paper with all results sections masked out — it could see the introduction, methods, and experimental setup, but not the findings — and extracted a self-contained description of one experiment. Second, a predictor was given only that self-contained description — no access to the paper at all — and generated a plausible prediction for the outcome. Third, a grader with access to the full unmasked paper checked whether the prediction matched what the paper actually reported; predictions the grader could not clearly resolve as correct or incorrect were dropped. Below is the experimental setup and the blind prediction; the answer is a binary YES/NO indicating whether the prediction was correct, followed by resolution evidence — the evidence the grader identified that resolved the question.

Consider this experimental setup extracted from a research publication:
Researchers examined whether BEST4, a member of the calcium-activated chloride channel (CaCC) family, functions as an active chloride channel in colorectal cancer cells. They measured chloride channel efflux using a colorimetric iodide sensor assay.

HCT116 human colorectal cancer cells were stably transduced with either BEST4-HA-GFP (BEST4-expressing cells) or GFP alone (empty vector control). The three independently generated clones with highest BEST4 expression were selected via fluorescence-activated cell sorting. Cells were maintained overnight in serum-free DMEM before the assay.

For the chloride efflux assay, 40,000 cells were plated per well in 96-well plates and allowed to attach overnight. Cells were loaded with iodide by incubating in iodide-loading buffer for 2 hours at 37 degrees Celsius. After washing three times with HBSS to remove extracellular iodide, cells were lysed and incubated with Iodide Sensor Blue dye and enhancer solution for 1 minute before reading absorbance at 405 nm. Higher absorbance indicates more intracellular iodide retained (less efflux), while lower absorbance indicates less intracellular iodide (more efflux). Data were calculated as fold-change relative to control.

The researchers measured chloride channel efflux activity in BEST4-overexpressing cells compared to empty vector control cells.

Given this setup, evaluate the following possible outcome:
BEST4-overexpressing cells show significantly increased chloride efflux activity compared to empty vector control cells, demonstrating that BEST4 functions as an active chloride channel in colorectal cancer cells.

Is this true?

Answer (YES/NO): YES